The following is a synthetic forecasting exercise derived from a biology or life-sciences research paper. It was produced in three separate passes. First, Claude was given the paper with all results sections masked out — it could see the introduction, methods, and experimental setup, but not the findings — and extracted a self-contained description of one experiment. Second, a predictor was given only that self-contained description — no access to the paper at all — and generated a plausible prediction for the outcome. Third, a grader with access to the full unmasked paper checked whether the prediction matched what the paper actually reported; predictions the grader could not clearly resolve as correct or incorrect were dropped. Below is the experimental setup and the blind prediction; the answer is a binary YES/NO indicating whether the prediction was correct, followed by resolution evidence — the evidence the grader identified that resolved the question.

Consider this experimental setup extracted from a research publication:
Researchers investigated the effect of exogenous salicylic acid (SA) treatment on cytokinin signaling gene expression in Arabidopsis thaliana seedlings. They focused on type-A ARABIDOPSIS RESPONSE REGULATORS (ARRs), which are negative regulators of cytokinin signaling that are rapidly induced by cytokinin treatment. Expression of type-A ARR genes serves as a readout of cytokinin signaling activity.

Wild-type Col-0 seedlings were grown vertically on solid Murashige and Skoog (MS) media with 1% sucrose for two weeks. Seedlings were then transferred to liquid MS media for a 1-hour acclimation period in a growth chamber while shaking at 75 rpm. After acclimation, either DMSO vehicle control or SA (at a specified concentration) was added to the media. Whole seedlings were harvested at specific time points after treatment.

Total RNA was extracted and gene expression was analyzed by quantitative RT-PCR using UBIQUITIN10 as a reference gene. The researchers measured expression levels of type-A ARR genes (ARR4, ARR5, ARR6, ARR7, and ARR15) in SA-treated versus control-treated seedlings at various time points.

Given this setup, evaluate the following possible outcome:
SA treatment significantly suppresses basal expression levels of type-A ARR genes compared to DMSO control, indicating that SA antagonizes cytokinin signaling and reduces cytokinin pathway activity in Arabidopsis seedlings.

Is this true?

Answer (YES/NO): YES